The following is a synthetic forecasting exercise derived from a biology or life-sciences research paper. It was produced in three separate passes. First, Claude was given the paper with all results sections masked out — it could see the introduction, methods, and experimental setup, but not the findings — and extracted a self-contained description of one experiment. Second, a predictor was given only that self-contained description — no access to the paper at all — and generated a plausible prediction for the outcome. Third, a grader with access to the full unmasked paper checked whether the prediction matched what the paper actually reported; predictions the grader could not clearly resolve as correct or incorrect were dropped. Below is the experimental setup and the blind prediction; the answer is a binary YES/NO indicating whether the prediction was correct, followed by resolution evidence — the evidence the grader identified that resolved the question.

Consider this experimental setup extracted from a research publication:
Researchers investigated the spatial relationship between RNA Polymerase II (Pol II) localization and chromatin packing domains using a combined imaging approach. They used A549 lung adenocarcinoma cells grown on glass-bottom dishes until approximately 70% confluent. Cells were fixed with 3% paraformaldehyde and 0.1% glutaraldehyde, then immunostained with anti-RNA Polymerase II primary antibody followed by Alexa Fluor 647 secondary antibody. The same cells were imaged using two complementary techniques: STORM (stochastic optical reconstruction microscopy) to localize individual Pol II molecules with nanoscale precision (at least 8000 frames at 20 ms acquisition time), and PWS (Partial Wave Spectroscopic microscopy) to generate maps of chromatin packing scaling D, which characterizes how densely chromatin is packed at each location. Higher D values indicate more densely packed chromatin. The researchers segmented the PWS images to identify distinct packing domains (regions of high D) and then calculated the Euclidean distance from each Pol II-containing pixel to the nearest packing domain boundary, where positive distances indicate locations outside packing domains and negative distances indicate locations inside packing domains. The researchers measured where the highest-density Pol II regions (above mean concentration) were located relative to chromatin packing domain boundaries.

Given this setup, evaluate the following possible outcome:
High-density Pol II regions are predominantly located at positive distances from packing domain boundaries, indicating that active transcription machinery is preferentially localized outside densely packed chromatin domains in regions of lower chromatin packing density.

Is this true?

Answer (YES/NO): NO